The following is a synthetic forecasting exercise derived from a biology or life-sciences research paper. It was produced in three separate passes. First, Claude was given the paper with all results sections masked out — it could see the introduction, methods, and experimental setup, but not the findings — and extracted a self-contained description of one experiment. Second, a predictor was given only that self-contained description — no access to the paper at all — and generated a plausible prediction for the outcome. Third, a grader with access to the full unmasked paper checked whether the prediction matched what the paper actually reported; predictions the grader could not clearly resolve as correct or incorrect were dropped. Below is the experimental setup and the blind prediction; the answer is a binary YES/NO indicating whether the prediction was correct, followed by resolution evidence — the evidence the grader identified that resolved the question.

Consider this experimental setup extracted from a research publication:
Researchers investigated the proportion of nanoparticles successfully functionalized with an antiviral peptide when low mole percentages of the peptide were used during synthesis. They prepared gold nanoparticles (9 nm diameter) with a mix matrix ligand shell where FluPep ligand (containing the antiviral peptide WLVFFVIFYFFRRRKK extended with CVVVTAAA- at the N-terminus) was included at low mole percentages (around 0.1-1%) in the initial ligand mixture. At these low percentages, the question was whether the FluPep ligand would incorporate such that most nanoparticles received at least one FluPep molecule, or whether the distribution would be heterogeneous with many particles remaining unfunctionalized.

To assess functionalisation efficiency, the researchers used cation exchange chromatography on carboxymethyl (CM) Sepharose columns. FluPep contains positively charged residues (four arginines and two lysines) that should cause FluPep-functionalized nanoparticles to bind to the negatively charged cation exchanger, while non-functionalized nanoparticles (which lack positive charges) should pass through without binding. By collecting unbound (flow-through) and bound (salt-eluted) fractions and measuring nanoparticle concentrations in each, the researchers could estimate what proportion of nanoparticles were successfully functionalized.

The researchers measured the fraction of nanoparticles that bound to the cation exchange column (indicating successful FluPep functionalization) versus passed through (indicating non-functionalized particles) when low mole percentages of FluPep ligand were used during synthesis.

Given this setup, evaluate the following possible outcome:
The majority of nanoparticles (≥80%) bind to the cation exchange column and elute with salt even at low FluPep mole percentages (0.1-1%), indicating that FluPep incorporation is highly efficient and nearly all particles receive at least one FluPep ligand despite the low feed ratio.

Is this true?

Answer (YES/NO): NO